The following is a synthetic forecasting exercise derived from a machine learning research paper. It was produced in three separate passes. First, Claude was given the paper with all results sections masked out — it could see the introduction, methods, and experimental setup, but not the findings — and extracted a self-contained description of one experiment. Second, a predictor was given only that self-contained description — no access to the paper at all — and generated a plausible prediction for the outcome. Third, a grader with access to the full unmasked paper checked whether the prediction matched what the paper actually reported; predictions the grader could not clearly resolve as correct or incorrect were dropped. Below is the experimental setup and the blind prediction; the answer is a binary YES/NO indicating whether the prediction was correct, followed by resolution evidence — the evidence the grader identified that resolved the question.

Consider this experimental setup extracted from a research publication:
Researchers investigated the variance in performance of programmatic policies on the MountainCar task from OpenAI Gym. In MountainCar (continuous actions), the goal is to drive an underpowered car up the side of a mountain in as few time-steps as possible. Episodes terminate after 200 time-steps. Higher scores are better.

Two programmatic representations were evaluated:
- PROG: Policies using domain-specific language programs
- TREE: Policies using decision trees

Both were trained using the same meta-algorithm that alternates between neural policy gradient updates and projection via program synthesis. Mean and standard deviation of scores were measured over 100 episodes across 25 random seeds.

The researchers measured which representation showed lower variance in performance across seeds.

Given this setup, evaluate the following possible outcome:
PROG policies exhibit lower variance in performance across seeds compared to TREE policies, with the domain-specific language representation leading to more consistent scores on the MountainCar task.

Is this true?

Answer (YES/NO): YES